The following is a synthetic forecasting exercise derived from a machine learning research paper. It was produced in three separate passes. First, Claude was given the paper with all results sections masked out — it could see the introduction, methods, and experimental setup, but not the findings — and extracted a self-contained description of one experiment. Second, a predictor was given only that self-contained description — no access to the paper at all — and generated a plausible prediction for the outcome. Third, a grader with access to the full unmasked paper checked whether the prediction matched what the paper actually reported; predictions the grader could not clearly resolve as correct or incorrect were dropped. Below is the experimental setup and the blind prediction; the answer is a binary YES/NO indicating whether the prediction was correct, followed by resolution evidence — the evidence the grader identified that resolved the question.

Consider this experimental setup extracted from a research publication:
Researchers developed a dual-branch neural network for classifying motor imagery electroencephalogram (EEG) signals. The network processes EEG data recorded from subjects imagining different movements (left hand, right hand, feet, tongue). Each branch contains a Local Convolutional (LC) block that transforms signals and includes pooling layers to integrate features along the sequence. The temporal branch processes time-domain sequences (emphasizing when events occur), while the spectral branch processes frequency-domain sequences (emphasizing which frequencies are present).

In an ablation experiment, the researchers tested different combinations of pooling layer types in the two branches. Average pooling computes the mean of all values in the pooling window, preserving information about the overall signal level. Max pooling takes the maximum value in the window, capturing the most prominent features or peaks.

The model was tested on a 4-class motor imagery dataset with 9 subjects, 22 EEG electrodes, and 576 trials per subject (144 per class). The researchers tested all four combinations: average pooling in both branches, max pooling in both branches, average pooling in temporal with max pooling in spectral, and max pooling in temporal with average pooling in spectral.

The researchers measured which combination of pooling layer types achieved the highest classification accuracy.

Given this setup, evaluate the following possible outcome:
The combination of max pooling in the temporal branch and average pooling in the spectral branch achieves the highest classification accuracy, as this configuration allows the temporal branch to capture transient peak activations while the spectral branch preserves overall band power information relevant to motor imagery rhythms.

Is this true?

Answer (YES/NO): NO